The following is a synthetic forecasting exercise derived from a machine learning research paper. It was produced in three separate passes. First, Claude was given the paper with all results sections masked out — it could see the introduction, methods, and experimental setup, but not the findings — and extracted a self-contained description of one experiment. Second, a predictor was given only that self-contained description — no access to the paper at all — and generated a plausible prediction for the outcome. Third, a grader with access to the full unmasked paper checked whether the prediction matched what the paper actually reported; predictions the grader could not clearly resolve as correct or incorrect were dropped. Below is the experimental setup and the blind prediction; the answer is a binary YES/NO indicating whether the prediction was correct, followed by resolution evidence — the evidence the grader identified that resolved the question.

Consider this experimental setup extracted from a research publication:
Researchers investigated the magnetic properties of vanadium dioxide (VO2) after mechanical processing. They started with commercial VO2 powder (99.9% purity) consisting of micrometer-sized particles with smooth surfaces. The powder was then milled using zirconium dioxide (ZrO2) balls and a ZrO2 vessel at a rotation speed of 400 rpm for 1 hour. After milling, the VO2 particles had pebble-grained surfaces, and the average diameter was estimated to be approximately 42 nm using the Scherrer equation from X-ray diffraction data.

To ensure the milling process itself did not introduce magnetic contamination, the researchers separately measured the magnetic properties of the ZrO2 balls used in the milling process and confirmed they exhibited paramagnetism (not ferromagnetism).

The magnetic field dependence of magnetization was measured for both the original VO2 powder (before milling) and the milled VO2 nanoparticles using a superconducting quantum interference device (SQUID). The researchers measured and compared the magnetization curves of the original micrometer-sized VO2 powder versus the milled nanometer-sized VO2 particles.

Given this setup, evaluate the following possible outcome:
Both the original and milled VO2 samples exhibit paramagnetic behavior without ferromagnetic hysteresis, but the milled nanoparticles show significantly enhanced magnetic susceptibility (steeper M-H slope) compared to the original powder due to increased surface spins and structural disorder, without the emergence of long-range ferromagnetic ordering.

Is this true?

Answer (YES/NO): NO